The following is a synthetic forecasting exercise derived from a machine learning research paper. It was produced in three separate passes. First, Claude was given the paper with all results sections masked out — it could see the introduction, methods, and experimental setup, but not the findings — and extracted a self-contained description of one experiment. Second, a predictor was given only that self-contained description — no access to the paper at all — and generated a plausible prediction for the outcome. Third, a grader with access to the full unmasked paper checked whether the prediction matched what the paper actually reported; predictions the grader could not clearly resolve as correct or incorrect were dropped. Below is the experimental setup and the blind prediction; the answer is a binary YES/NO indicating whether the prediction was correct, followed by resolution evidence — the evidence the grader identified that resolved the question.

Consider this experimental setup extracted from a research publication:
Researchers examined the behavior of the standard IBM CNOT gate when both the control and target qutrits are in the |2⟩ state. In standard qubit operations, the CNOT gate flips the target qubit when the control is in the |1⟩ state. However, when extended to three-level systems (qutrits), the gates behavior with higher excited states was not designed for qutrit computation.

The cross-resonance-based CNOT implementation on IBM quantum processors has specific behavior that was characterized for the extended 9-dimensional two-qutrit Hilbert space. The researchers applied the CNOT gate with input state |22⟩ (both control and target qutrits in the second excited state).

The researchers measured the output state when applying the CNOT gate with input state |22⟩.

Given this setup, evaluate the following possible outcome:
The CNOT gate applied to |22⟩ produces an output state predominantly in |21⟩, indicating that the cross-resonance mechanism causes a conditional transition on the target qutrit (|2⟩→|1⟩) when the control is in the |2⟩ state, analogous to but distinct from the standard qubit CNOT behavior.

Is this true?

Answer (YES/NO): NO